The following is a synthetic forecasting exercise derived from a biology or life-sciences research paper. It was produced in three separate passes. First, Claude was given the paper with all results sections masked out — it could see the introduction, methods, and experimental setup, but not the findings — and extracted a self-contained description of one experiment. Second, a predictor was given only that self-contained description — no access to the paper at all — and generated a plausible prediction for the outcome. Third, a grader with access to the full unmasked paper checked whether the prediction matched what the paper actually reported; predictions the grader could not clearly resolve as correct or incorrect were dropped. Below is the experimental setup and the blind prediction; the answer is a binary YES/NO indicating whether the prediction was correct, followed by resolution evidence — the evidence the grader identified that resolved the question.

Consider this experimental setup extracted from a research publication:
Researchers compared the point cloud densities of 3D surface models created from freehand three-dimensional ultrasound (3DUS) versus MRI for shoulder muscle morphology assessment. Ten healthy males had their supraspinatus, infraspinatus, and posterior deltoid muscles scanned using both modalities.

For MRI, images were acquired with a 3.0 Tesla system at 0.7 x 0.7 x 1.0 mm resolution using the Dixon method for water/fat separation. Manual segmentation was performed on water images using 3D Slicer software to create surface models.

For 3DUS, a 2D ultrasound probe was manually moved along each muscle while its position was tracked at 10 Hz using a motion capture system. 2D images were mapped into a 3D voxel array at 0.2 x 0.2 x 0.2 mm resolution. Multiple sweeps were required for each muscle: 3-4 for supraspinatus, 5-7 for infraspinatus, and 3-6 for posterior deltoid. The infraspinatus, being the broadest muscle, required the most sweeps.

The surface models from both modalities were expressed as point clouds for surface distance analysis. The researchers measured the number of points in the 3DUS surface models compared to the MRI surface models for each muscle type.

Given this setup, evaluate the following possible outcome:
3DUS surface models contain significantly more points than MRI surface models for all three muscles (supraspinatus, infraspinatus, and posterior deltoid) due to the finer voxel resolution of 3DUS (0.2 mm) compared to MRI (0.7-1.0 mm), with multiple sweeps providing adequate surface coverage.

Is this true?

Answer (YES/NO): YES